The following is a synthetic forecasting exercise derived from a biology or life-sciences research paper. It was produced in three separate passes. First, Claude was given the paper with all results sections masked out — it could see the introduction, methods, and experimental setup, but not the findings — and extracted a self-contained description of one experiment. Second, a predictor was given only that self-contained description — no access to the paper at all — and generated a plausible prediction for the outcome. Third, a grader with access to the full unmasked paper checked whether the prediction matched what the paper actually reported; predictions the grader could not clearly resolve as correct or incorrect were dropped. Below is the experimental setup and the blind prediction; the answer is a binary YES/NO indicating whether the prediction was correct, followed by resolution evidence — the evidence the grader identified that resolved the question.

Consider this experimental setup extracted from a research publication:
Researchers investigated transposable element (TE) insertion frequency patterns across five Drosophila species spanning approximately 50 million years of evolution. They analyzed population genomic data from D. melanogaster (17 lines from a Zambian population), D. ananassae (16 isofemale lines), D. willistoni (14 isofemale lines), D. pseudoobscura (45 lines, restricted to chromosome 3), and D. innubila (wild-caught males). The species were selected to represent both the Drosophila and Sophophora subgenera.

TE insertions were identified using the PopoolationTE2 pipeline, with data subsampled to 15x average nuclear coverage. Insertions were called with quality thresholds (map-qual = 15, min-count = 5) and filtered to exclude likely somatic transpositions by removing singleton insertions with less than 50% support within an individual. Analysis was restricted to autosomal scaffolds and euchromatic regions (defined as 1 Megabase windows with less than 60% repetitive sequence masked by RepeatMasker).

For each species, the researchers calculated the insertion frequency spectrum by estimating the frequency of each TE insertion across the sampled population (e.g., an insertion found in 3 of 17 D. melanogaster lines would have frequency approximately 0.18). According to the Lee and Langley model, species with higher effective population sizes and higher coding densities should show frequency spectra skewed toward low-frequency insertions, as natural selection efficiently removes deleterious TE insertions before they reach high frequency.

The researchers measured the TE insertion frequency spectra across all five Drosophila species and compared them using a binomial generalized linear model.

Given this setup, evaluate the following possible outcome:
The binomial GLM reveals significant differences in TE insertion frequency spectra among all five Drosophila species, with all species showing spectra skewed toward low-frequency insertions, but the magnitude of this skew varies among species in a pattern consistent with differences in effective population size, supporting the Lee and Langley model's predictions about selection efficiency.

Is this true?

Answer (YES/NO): NO